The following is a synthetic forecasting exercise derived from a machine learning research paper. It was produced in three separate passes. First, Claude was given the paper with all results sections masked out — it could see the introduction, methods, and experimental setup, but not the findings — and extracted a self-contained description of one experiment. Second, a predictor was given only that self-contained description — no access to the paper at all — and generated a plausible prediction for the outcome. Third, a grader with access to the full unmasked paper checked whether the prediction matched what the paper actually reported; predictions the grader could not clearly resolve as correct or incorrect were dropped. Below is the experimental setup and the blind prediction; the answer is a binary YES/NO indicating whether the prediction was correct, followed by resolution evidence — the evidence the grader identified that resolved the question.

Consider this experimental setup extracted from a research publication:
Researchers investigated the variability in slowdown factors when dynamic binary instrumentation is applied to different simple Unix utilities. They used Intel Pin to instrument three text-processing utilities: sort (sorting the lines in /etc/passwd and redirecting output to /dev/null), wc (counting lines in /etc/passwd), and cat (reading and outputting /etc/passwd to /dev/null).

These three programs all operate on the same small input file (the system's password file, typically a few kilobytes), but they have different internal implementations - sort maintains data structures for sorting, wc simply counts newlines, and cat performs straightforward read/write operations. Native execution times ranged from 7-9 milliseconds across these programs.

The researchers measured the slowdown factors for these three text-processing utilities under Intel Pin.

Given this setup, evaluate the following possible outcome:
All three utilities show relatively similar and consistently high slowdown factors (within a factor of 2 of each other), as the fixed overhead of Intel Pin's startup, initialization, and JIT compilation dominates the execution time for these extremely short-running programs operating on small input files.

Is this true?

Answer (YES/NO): YES